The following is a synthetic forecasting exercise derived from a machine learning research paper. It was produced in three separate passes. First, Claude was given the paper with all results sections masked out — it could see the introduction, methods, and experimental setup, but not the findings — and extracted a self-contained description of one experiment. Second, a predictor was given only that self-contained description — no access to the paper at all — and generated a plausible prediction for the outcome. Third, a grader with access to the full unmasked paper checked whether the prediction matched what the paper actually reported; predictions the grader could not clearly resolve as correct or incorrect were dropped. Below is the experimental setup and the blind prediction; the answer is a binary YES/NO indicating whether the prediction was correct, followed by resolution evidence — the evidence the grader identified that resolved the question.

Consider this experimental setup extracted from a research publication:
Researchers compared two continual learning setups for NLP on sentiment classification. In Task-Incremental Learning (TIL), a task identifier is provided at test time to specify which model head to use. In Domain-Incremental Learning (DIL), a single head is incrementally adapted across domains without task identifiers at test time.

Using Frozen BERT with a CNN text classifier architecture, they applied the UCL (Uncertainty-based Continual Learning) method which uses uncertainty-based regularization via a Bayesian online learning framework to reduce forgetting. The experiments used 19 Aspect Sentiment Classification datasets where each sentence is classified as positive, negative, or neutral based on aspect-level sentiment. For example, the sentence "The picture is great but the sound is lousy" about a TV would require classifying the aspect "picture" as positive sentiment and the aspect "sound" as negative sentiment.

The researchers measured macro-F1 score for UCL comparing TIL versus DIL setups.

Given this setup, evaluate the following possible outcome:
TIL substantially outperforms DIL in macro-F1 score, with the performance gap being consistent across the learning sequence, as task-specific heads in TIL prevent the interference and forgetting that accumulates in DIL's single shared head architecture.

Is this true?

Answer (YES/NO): NO